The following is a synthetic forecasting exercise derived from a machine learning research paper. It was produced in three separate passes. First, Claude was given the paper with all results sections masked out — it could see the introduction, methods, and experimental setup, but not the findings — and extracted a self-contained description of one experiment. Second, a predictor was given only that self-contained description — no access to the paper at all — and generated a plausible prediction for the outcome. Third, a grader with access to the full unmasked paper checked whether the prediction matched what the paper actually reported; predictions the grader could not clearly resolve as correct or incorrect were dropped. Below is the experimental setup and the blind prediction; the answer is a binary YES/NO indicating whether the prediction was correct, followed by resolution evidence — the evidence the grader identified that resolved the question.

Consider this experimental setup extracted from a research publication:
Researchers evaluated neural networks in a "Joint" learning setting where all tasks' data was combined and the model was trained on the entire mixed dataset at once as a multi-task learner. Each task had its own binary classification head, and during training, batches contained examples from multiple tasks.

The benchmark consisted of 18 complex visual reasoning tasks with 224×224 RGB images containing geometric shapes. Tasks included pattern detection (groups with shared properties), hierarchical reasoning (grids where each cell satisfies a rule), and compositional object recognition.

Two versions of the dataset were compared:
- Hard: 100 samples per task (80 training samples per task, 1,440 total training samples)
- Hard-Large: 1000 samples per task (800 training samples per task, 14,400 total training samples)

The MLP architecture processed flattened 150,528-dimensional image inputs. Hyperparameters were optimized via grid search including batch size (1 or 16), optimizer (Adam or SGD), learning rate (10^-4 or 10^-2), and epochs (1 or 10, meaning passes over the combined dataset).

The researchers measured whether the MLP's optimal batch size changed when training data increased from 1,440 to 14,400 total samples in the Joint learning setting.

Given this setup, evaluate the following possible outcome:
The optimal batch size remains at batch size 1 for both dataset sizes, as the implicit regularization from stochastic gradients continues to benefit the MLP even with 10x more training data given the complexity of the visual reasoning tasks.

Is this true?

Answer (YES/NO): YES